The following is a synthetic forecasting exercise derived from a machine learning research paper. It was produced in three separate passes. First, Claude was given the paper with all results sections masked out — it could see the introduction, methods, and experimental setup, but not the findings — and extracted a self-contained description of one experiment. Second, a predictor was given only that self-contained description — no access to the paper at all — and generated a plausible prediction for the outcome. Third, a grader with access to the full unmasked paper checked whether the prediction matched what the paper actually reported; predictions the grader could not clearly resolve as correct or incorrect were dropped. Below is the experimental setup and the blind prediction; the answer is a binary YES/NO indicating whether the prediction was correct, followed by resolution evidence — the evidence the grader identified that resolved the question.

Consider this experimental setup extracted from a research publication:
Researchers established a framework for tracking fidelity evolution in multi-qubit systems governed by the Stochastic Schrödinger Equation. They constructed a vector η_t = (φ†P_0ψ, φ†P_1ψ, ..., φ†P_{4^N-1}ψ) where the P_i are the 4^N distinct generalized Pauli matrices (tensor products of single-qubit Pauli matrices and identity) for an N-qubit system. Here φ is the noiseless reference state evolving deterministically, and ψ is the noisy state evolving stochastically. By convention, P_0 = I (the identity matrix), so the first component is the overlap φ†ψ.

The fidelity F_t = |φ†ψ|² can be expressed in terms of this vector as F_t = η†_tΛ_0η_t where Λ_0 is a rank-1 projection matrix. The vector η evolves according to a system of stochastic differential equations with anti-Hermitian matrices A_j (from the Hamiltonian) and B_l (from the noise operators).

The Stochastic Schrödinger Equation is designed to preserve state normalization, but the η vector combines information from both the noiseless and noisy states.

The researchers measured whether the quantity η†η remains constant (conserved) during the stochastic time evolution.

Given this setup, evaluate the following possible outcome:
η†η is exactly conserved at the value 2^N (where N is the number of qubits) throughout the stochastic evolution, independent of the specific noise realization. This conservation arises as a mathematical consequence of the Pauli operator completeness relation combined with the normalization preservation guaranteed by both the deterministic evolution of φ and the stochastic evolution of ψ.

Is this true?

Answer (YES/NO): NO